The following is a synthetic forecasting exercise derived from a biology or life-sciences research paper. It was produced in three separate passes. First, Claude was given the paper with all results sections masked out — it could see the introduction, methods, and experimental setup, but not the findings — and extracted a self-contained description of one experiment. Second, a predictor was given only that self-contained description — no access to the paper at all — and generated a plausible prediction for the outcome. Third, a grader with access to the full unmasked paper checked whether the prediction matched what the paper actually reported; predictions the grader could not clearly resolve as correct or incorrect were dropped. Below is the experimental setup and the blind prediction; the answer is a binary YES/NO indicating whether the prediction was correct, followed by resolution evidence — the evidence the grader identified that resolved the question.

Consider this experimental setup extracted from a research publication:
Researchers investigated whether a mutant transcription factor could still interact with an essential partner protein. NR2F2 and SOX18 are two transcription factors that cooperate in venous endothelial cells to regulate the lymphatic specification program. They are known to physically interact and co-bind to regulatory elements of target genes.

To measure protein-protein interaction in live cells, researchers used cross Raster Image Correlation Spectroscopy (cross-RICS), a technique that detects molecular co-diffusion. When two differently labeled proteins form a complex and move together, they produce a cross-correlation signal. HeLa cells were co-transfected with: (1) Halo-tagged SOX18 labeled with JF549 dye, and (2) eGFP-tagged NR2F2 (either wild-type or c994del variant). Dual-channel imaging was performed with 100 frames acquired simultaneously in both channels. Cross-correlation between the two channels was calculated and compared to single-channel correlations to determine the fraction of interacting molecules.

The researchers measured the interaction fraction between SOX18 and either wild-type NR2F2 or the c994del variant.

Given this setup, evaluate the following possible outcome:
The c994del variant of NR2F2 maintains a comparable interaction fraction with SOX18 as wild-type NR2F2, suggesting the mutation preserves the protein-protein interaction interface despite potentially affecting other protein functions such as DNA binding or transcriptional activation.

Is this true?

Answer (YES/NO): NO